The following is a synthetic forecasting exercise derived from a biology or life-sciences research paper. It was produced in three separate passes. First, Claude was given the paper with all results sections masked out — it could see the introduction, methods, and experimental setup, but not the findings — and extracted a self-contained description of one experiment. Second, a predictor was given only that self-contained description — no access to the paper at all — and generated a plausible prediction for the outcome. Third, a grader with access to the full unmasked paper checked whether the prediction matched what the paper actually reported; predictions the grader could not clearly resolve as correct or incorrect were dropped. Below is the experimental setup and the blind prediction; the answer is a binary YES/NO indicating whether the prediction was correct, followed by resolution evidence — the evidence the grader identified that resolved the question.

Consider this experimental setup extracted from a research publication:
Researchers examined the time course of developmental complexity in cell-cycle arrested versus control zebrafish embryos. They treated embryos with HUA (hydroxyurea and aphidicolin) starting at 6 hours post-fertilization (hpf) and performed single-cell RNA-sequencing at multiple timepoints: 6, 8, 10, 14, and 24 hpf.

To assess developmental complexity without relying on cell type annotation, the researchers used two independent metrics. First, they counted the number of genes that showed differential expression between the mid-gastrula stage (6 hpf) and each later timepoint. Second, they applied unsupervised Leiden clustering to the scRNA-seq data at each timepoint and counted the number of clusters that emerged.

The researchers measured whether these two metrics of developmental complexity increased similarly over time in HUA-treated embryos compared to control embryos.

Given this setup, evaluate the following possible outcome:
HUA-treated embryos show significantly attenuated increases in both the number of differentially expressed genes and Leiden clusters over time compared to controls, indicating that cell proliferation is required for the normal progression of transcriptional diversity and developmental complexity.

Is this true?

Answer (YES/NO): NO